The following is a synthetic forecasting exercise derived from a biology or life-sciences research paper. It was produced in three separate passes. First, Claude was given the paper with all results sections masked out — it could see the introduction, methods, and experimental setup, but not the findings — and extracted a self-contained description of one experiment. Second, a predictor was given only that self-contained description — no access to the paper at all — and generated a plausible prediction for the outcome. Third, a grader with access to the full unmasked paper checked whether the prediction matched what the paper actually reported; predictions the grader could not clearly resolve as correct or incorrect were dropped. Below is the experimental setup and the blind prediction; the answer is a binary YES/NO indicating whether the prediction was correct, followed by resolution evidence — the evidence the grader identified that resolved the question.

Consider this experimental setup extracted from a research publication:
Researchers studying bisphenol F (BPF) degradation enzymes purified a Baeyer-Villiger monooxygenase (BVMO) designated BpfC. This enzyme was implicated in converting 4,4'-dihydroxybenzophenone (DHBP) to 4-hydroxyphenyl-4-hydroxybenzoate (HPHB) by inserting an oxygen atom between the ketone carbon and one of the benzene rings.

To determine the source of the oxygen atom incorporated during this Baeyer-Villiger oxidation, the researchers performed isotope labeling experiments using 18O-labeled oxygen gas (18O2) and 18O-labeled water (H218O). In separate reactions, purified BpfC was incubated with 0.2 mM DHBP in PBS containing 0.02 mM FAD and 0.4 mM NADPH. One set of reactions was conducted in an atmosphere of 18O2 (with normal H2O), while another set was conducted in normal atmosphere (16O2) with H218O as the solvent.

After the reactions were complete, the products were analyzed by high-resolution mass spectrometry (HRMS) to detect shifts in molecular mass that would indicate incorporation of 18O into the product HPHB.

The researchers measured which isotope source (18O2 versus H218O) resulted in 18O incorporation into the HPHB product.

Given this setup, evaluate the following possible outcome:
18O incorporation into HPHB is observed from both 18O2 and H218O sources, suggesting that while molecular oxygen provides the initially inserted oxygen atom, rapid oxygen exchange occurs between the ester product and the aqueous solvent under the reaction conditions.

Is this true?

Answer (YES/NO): NO